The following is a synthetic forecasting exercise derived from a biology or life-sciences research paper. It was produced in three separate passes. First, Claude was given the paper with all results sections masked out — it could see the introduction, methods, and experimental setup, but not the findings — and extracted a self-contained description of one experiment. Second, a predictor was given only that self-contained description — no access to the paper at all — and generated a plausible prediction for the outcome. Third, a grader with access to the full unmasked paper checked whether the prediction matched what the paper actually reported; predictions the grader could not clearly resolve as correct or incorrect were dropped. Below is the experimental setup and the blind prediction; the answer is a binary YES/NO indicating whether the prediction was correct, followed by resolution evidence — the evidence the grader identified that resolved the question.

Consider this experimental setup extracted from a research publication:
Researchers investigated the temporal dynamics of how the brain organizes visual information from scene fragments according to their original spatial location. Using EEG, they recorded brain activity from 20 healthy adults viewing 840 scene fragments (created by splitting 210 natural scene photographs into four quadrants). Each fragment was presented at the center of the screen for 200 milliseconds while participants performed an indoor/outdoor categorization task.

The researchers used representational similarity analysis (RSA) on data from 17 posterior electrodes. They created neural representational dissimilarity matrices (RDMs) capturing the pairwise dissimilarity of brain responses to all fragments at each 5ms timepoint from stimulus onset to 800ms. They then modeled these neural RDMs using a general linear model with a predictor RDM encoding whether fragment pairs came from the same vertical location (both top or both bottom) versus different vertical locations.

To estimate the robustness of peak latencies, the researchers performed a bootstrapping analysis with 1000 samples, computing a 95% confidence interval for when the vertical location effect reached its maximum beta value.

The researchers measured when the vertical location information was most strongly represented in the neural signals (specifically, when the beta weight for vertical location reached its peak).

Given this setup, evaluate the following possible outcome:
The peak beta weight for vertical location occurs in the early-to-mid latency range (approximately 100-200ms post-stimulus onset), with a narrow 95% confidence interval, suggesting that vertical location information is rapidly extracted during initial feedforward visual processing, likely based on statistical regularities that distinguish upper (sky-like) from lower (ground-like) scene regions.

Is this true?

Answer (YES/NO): YES